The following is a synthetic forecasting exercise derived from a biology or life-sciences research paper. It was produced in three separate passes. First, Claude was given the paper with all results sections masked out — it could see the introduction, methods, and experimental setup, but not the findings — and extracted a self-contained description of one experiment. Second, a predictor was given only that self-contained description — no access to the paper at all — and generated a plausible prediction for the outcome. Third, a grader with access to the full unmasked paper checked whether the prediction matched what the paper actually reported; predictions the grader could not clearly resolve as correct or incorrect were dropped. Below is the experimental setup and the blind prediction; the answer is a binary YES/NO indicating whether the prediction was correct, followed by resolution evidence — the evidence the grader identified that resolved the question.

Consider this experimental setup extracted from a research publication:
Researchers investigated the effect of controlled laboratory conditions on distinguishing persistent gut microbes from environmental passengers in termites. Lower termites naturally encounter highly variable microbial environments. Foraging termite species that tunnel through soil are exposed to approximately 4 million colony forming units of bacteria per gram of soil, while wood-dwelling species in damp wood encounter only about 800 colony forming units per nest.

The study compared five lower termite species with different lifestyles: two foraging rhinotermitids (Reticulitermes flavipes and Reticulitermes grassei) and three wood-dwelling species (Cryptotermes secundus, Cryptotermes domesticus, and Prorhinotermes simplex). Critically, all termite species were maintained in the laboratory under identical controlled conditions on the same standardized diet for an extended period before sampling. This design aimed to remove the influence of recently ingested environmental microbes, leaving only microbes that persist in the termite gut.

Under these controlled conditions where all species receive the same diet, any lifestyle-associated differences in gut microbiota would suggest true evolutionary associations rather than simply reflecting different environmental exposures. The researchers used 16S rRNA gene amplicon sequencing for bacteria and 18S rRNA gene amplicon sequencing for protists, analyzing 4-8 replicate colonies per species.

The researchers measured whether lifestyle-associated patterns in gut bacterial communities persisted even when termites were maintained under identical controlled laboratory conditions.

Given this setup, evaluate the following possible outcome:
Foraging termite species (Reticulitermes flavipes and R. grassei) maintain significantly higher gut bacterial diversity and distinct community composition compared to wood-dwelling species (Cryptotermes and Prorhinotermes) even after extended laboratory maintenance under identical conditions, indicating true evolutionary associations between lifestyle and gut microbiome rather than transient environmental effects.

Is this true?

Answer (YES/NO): YES